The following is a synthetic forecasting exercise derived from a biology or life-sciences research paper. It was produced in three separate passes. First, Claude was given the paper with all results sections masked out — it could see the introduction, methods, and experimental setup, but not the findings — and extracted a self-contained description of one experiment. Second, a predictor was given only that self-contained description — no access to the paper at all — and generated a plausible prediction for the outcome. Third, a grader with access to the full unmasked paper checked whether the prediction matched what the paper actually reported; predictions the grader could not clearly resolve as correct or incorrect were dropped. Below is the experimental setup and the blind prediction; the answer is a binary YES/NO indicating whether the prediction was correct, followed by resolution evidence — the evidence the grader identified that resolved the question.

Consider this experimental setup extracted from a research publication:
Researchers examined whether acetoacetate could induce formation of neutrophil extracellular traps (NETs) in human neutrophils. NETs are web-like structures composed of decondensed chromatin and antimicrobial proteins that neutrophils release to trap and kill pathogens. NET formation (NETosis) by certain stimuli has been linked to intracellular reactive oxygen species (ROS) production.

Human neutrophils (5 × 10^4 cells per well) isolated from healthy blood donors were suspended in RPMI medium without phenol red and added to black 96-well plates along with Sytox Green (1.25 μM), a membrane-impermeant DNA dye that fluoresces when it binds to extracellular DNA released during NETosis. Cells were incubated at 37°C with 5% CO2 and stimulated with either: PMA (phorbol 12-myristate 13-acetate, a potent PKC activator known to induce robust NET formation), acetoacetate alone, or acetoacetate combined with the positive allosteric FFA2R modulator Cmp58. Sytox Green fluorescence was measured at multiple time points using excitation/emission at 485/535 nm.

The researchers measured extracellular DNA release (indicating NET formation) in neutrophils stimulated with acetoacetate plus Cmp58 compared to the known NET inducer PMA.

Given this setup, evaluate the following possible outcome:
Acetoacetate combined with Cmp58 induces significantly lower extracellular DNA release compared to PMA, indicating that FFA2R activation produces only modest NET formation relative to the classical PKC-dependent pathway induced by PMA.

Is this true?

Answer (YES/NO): NO